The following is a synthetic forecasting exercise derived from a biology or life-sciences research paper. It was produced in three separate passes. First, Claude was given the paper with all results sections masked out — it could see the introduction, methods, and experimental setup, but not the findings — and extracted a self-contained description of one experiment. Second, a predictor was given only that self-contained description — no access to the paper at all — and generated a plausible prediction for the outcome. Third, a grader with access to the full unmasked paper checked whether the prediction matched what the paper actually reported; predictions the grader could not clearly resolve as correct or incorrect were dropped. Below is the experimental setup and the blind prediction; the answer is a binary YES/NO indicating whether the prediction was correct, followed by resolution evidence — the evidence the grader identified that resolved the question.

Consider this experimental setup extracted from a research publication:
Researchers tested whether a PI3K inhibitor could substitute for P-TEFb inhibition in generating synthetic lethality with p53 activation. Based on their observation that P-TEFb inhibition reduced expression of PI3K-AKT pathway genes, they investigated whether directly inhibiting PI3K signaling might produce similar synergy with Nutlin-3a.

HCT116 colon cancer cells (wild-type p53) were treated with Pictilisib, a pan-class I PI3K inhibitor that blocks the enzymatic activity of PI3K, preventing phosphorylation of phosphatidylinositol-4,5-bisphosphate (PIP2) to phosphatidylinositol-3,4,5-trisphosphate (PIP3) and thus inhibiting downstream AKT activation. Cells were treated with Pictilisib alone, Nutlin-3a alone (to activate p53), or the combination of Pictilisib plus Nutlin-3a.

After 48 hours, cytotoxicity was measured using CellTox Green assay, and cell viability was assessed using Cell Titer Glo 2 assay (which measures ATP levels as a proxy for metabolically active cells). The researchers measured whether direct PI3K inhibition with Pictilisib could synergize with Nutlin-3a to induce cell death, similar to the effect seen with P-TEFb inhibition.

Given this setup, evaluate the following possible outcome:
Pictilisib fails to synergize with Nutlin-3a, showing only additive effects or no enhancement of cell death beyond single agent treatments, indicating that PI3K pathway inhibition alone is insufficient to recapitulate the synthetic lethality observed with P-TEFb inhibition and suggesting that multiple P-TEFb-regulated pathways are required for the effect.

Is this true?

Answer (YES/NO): NO